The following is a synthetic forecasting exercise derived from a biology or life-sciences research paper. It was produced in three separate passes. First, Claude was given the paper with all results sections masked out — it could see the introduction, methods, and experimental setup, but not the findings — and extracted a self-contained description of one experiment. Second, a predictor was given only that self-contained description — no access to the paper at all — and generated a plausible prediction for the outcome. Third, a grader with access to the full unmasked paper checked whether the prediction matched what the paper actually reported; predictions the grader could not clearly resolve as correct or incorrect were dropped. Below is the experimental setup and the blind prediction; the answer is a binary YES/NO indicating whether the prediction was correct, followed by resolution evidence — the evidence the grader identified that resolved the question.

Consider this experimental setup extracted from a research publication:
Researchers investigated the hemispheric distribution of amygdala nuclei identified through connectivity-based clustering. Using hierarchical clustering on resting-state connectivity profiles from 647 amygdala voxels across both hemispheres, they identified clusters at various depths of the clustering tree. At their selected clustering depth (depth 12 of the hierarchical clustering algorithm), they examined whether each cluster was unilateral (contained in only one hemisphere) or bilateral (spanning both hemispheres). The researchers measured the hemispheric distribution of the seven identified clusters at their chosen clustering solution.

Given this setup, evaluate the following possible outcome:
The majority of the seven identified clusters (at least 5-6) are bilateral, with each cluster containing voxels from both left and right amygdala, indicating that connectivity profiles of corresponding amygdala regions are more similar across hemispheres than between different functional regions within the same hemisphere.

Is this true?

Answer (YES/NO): NO